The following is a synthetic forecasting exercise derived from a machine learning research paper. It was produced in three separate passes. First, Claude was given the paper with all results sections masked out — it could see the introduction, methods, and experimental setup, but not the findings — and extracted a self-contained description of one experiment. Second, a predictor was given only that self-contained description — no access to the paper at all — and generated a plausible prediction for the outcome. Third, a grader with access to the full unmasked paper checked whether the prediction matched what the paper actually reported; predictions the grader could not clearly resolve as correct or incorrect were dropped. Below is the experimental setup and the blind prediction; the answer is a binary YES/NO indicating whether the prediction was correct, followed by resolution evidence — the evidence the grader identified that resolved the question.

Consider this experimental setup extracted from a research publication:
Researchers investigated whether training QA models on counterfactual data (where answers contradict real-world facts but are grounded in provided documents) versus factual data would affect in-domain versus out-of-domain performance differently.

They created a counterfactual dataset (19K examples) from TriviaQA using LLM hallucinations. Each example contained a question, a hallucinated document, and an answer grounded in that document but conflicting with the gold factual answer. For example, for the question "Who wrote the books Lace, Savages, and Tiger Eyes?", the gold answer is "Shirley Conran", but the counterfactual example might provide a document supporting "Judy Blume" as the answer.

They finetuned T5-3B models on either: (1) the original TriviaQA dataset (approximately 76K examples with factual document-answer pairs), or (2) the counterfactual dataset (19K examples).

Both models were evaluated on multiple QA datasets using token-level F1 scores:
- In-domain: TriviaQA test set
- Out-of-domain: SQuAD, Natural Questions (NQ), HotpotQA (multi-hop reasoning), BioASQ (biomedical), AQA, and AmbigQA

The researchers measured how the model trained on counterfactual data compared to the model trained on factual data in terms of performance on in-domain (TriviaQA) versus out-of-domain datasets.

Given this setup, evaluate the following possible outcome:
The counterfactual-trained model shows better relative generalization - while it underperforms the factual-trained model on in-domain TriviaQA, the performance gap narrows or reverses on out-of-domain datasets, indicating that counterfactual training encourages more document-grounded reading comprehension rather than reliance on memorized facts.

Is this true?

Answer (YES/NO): YES